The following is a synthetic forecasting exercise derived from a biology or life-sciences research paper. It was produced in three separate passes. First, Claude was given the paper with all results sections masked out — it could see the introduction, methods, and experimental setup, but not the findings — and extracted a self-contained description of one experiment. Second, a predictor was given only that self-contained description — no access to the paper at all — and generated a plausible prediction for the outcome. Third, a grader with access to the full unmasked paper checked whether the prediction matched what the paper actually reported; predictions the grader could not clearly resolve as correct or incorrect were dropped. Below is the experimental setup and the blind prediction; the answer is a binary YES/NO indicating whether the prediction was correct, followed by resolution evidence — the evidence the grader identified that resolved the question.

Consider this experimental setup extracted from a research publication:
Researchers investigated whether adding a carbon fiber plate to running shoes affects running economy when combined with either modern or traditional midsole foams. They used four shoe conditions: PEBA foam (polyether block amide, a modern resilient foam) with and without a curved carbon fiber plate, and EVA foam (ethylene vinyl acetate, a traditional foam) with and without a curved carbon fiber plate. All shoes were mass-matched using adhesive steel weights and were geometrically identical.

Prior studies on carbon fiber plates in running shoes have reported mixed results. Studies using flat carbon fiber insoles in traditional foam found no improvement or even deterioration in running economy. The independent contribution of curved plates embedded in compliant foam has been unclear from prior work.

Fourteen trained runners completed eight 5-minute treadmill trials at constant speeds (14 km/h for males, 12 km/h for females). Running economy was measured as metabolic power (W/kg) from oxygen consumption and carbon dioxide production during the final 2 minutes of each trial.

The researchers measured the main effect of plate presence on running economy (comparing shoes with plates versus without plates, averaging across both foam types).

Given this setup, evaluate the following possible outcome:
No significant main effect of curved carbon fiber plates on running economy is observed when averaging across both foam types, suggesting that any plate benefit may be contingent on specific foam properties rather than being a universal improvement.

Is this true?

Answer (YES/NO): NO